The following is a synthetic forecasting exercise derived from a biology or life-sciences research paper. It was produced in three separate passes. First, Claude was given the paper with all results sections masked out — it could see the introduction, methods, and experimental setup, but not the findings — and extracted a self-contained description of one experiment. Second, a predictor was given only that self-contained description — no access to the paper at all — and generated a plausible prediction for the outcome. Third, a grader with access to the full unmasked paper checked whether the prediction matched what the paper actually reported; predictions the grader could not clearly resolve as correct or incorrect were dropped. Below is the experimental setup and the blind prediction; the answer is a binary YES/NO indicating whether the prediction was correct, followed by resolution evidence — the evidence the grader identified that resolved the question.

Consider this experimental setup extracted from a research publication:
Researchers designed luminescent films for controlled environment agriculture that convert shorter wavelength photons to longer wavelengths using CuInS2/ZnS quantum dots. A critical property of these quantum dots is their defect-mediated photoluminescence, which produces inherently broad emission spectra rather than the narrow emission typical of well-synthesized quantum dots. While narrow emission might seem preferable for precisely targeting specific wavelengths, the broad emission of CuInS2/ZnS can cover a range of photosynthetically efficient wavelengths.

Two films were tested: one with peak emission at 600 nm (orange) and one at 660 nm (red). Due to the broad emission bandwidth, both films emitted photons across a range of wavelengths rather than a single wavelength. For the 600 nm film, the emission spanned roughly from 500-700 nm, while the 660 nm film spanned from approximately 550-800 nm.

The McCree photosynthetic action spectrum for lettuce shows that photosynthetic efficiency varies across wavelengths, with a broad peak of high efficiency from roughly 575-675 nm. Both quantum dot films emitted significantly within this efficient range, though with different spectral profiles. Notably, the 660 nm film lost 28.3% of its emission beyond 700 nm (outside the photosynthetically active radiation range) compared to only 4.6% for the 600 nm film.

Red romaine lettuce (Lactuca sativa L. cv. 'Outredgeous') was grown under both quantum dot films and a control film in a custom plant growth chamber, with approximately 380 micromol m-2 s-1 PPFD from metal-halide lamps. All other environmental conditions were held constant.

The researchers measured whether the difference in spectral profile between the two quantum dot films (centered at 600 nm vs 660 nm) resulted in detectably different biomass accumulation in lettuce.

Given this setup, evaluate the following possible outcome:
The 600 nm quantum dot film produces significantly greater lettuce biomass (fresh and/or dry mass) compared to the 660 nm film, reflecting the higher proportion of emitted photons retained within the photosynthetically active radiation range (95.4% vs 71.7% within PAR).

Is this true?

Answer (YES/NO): NO